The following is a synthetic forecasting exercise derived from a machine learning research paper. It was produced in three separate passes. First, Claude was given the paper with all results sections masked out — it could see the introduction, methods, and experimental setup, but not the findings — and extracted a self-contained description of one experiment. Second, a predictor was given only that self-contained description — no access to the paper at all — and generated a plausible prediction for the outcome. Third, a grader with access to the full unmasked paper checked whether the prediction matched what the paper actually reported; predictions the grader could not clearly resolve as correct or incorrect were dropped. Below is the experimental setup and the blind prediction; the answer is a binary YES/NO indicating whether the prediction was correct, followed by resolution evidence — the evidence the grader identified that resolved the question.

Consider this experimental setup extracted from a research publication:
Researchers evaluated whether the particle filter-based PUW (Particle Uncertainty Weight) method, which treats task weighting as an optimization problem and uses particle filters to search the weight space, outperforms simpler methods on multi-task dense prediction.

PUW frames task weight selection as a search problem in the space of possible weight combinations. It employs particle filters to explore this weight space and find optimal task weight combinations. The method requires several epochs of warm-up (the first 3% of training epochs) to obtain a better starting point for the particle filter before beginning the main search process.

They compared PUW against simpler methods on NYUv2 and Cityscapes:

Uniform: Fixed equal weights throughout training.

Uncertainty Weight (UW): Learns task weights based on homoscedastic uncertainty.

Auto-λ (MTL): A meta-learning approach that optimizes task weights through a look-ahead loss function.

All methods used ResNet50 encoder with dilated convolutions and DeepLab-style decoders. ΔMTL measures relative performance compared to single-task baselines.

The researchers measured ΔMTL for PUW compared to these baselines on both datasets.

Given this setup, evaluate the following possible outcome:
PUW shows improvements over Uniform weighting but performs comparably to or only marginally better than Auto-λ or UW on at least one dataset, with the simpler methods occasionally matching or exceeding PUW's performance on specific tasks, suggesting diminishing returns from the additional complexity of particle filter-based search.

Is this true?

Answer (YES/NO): YES